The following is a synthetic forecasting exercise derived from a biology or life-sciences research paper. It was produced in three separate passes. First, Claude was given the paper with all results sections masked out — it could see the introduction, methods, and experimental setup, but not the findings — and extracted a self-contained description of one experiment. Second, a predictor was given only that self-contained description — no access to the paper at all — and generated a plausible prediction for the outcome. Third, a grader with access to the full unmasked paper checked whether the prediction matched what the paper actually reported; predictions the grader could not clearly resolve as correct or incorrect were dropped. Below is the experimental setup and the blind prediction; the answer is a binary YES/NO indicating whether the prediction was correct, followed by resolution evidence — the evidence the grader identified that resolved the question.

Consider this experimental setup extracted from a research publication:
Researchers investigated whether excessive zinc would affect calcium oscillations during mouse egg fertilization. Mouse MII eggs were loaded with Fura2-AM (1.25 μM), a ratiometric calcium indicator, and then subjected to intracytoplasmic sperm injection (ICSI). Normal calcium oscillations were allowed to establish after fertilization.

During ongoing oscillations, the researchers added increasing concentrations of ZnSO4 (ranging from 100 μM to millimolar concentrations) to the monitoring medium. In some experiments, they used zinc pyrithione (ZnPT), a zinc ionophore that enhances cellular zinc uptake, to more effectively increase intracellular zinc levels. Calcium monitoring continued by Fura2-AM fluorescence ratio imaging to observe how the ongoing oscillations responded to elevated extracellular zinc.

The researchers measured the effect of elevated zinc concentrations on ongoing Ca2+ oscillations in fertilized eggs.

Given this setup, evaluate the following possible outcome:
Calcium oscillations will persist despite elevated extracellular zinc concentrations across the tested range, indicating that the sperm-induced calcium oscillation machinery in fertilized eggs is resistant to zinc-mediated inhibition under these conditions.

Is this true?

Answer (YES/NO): NO